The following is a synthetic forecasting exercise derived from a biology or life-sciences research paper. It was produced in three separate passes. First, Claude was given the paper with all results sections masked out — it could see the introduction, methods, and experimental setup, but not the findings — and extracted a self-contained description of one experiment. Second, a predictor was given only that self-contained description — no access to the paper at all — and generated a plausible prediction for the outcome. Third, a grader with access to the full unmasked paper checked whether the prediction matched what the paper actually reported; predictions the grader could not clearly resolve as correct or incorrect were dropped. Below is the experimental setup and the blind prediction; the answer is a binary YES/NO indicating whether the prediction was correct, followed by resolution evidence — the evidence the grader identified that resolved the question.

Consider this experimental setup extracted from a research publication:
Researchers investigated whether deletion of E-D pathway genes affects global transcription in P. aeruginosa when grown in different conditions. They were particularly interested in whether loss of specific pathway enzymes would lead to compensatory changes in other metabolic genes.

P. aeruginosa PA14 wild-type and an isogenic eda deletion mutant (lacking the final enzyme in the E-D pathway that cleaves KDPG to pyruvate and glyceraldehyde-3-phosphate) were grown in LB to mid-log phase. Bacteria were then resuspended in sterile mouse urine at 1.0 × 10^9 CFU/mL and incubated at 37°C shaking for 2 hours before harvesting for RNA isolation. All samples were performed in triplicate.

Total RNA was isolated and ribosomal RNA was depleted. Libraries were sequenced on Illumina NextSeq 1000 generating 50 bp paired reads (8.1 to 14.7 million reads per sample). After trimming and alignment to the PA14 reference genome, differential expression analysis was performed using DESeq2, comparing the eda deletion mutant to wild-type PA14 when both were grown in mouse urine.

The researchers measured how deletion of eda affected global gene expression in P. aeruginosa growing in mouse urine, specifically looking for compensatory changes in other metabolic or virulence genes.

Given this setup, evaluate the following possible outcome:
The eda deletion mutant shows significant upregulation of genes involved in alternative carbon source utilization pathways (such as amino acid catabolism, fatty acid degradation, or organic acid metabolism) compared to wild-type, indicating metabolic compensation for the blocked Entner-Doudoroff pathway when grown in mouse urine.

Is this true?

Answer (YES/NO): NO